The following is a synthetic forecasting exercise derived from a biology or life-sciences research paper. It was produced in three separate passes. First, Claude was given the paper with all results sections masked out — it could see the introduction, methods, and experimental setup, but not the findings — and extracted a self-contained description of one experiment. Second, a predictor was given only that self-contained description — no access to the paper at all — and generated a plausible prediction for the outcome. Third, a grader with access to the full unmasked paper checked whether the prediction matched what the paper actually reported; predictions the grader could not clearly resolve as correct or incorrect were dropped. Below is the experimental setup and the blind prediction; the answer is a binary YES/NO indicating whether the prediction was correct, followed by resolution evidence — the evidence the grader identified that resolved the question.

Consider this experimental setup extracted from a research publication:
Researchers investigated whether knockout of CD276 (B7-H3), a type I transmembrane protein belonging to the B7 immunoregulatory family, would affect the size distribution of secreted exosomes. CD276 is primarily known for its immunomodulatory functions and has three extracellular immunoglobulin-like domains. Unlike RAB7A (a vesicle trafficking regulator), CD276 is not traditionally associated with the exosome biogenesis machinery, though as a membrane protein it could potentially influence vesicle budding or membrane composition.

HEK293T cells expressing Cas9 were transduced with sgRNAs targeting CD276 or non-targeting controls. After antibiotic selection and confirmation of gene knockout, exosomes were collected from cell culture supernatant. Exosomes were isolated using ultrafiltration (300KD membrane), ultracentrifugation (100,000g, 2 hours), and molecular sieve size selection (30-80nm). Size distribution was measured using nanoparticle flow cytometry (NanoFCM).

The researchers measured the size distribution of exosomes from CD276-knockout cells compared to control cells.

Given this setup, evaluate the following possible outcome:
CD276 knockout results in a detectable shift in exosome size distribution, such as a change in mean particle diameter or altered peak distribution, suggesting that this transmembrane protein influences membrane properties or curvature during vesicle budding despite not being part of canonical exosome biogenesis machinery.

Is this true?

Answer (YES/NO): NO